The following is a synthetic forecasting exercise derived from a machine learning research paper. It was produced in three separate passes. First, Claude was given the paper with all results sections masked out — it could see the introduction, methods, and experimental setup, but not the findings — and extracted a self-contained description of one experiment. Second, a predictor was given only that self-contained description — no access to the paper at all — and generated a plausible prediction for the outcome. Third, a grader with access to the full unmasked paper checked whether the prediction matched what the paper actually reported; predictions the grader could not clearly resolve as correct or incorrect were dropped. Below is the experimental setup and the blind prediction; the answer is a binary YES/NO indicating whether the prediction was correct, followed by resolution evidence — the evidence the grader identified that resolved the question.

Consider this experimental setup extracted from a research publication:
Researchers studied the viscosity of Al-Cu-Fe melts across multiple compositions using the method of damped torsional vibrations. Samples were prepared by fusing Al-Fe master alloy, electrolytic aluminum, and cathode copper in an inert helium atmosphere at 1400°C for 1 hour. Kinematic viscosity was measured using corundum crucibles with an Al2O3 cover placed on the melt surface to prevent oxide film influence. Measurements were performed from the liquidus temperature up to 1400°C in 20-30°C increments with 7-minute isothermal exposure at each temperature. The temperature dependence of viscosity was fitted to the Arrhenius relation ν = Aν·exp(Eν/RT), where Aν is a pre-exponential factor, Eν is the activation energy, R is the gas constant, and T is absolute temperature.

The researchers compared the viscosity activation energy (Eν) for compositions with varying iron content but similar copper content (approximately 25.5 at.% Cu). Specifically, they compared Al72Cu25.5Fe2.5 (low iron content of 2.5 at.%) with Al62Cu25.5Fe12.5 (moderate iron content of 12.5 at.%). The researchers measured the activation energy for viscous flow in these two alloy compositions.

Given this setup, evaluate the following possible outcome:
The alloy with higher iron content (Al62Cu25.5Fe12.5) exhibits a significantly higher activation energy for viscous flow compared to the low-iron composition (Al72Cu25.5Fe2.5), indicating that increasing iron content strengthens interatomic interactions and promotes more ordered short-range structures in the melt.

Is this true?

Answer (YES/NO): YES